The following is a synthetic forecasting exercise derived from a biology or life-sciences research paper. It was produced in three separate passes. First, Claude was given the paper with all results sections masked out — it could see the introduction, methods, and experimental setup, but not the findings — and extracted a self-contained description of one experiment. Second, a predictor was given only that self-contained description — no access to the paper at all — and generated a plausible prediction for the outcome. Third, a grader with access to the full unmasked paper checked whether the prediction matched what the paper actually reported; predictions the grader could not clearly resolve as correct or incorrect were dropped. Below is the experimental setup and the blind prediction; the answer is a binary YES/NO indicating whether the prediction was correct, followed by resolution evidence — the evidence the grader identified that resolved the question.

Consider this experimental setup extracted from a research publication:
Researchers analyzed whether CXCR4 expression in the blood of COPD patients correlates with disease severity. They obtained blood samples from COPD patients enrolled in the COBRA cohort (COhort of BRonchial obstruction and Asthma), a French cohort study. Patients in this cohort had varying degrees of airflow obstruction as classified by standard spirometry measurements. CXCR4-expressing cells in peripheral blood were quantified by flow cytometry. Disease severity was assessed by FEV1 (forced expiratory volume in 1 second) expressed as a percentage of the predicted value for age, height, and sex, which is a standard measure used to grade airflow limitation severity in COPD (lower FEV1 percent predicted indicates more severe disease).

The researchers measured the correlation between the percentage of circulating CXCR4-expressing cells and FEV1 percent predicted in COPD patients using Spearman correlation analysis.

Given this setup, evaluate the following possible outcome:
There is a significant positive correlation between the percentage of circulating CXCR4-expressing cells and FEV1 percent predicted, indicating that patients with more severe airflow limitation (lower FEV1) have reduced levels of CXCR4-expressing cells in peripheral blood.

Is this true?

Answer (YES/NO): NO